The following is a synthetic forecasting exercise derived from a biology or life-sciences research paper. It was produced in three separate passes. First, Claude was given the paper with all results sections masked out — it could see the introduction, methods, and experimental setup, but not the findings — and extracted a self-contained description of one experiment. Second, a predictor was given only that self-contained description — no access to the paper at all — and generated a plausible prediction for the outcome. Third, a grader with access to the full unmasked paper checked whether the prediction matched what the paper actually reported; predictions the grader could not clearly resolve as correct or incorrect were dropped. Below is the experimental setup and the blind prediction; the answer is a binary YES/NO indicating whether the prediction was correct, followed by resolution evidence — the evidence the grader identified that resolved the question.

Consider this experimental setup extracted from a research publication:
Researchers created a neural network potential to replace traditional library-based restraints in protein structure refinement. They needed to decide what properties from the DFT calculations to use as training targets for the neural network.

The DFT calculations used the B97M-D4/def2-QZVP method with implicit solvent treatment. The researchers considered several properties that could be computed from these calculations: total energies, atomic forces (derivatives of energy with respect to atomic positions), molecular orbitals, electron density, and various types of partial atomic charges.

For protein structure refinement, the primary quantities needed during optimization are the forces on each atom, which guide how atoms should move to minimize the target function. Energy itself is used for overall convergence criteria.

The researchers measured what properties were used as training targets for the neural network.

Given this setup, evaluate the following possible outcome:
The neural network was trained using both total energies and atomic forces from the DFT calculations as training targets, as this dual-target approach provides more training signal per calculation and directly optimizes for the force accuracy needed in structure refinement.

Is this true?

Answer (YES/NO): YES